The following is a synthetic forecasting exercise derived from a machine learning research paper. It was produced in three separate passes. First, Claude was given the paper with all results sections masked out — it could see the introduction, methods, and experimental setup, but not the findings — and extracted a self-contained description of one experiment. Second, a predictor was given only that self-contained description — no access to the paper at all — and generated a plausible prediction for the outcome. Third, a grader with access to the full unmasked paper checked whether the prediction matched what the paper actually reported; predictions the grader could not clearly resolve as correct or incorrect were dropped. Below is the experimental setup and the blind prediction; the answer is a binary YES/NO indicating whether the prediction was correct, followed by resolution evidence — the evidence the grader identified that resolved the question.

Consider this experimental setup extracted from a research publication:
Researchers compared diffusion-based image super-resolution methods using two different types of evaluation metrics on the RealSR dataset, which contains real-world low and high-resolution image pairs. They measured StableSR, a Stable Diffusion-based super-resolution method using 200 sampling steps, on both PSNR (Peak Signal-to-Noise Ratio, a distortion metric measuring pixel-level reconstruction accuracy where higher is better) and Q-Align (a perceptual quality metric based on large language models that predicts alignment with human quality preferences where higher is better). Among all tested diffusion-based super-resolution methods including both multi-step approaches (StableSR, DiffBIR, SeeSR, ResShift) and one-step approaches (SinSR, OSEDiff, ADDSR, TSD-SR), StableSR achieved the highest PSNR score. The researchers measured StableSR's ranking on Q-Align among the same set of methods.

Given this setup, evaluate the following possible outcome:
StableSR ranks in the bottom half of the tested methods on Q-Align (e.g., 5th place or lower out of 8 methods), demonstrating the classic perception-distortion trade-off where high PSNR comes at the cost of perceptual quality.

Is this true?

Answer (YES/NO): YES